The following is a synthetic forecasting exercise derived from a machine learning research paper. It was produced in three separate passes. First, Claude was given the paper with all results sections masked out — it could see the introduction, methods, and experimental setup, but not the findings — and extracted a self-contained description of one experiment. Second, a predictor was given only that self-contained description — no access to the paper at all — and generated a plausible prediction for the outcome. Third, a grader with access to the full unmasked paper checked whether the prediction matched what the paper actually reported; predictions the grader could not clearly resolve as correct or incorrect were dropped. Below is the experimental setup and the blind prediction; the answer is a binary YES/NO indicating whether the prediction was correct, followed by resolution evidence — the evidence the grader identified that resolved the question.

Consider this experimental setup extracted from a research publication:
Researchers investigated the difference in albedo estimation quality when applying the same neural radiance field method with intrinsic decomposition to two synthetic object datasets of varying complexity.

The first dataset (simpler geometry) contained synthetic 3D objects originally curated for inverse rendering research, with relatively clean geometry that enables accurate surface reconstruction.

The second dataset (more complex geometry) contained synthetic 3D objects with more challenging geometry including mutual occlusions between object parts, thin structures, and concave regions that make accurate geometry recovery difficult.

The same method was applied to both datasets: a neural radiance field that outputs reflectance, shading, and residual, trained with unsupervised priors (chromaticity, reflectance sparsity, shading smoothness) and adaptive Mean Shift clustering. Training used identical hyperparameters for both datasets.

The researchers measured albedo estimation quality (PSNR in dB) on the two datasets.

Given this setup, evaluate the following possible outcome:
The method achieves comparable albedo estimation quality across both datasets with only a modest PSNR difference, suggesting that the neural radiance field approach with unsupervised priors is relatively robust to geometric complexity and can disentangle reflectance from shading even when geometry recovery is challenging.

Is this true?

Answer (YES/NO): YES